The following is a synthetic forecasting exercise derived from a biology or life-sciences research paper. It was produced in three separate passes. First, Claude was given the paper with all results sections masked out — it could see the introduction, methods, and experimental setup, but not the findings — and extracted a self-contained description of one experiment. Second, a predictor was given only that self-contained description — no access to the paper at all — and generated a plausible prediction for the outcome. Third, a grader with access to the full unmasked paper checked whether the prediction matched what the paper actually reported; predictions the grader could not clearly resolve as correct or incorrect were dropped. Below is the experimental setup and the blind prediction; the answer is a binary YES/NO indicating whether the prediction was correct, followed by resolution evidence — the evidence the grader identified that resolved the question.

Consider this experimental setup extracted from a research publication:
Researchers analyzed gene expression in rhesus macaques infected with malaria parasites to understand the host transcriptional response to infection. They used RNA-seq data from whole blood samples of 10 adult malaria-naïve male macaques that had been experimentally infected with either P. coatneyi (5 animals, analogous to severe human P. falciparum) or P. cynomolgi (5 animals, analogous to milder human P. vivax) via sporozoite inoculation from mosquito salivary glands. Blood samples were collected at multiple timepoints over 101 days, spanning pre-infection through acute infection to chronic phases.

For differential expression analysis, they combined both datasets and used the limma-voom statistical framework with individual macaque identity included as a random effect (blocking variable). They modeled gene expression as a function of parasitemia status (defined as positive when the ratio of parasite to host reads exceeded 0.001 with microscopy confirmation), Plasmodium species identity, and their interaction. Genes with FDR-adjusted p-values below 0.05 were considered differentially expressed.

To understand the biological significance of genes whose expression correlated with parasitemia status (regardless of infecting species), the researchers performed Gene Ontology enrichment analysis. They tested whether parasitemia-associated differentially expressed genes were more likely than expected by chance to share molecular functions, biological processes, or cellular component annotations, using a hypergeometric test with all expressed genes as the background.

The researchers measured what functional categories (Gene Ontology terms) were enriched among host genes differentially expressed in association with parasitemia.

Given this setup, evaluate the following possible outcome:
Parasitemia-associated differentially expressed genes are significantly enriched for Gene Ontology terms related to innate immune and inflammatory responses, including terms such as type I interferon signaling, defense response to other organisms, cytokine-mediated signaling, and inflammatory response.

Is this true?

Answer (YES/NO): NO